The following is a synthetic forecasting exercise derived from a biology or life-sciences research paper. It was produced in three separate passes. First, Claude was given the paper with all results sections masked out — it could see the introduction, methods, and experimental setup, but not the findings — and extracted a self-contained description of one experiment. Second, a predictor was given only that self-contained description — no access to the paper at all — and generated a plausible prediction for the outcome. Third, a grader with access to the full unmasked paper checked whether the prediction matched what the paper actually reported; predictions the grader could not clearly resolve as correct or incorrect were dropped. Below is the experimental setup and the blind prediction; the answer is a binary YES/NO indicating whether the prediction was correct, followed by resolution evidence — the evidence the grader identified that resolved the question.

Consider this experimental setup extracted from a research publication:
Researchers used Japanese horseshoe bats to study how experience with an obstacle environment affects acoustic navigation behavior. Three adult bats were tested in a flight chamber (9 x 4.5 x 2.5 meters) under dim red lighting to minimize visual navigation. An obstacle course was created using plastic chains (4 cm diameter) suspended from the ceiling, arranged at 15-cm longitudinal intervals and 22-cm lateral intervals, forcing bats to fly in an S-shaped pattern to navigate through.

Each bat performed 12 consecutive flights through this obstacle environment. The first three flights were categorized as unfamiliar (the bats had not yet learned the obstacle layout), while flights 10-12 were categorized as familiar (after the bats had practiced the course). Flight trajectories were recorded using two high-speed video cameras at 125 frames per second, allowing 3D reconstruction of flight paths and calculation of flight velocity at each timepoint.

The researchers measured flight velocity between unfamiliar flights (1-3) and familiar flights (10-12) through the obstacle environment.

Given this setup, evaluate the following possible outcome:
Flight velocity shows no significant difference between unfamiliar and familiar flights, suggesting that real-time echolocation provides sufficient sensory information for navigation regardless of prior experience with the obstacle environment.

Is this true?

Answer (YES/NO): NO